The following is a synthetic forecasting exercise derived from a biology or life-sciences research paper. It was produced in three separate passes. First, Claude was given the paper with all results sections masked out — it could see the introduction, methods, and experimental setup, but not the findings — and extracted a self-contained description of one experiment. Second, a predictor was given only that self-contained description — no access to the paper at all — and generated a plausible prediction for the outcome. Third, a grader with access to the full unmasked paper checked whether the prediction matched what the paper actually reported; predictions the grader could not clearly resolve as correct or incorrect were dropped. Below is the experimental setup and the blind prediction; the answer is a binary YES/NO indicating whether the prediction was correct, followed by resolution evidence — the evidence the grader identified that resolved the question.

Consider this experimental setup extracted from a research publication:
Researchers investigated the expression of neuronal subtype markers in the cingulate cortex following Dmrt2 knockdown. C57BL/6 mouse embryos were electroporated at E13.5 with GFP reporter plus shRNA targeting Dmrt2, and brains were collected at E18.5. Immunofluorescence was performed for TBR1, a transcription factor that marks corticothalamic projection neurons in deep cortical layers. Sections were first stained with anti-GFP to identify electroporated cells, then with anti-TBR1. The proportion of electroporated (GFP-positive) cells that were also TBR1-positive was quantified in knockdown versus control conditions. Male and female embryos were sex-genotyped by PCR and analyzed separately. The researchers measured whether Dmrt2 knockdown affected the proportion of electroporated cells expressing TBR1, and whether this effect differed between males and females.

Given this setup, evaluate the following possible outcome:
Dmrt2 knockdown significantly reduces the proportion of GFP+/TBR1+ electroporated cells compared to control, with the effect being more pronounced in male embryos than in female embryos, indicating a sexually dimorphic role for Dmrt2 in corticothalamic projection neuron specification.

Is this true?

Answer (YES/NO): NO